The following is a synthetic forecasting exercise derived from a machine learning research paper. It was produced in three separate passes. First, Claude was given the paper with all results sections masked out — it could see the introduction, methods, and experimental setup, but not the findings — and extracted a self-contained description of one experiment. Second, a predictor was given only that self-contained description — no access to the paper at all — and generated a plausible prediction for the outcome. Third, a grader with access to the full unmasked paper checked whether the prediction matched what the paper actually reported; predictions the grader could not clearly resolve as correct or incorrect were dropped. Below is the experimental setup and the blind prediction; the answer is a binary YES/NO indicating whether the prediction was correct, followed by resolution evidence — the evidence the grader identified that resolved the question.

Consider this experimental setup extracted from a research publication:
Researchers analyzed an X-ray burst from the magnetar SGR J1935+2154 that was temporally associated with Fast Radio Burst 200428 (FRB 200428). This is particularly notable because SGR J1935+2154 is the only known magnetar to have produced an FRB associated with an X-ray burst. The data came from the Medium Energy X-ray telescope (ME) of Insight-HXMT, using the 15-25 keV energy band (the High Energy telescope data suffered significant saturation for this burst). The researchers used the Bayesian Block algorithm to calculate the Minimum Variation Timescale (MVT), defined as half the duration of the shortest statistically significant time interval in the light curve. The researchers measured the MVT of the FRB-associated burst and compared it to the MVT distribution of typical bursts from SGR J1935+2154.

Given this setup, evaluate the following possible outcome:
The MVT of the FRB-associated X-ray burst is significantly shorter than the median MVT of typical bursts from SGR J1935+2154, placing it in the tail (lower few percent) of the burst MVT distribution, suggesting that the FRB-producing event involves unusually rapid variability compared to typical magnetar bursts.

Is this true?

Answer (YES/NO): NO